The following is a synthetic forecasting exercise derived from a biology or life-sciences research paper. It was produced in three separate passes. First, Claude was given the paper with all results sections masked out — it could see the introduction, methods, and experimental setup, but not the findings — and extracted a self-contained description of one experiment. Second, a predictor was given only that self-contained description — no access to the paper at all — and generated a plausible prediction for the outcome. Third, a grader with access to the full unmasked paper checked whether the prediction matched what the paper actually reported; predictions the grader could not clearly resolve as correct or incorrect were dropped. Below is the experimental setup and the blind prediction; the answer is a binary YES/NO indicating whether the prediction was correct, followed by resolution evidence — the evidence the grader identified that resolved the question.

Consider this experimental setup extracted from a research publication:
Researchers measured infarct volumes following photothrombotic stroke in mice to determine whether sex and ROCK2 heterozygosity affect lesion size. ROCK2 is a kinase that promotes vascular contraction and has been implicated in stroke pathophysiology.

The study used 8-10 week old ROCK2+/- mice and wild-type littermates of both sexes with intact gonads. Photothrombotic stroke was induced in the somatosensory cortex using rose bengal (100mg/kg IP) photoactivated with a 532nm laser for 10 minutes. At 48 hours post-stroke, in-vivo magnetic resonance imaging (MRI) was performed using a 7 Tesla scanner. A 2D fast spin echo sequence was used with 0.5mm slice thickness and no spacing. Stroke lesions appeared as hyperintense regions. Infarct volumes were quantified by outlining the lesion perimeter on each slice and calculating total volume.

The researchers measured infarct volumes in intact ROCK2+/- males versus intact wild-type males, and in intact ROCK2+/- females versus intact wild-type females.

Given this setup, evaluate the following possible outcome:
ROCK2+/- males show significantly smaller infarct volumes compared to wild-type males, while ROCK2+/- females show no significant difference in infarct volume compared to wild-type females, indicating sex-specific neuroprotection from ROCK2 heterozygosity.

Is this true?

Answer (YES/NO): NO